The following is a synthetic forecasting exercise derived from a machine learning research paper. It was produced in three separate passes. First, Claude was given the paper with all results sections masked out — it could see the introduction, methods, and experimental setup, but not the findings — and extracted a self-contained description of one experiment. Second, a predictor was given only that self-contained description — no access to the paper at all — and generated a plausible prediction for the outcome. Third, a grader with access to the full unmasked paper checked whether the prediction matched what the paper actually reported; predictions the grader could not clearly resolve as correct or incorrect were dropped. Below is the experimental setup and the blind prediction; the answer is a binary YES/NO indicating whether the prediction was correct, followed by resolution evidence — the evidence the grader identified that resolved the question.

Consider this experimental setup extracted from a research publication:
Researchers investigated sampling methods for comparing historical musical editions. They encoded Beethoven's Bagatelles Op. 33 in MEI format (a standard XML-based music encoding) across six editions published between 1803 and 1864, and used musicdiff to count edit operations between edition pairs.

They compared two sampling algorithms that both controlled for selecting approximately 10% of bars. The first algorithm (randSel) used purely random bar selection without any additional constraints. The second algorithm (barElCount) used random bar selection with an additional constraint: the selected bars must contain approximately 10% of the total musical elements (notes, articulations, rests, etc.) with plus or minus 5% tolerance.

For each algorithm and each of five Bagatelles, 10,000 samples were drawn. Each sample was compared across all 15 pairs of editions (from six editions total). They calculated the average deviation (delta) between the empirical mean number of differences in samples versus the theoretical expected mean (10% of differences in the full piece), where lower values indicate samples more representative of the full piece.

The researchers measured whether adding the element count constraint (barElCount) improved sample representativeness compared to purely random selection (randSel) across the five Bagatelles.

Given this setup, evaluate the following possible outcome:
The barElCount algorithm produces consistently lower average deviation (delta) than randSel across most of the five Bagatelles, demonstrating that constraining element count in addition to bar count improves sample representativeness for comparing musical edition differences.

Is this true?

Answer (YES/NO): NO